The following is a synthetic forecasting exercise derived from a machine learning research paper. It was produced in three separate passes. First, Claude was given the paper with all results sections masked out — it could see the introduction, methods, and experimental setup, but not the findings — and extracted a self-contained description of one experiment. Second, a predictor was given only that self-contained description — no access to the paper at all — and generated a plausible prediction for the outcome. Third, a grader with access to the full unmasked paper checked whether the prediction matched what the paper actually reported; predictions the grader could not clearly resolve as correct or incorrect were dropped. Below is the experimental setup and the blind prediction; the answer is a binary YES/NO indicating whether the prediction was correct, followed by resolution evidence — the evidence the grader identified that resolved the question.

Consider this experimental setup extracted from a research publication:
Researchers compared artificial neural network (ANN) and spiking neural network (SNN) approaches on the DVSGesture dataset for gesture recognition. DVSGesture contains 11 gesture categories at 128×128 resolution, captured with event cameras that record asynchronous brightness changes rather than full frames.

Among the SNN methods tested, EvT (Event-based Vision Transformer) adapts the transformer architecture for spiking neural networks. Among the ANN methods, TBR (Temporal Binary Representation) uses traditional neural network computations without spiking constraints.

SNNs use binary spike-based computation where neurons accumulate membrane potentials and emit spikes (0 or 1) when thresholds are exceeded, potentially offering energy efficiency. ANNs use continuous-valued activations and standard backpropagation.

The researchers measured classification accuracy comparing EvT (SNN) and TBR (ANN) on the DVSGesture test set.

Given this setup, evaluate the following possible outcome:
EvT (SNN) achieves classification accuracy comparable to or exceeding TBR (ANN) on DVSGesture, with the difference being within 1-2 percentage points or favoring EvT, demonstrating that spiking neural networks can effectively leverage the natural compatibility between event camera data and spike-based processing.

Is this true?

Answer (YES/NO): YES